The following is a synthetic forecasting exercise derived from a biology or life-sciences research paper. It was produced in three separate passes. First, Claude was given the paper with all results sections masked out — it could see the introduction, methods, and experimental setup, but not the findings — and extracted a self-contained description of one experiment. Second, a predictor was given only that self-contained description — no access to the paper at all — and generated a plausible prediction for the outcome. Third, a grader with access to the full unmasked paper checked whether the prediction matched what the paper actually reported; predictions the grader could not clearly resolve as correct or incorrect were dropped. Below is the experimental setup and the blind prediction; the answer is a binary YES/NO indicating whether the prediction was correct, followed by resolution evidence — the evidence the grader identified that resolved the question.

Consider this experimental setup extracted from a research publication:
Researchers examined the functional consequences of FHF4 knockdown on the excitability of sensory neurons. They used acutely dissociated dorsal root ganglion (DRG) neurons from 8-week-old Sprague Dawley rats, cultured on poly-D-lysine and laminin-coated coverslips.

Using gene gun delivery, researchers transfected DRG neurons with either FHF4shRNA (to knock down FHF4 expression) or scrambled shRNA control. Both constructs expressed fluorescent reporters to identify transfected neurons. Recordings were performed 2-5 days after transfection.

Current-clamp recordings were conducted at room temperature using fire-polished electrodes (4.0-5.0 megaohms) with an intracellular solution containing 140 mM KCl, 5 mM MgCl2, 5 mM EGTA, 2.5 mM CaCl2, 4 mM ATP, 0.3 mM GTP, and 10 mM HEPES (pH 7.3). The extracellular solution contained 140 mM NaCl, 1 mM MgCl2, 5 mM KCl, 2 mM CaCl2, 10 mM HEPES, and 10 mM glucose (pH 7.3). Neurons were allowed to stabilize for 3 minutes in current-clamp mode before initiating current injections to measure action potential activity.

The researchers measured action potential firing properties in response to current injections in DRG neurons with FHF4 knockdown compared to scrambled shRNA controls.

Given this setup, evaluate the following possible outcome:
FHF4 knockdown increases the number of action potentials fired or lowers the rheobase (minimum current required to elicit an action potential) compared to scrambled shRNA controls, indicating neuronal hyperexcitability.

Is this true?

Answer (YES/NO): NO